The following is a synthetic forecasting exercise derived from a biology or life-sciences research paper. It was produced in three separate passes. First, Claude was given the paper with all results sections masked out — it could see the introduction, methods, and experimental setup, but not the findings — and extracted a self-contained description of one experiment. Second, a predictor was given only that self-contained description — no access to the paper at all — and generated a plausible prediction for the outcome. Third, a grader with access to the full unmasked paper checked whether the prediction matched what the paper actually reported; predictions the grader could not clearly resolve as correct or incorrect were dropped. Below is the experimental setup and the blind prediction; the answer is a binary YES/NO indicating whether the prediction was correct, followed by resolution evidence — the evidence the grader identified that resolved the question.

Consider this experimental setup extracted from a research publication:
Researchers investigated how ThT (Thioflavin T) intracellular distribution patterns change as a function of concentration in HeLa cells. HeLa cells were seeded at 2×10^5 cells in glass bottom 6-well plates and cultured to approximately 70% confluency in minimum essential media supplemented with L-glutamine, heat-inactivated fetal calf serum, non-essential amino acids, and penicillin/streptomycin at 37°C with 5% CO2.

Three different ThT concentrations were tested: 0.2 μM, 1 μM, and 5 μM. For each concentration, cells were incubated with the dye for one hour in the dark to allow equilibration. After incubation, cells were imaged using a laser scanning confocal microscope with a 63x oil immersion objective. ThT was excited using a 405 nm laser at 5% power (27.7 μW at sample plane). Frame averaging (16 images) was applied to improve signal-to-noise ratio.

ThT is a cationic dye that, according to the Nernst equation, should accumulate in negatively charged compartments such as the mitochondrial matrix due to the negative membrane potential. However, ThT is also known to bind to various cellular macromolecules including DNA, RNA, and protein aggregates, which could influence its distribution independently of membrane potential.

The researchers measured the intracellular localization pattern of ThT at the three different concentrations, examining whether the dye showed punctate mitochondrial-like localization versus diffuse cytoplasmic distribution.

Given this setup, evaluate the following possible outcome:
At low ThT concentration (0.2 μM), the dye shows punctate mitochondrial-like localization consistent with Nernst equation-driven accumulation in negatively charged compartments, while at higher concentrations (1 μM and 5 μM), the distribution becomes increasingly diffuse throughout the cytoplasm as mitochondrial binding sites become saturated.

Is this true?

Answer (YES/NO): NO